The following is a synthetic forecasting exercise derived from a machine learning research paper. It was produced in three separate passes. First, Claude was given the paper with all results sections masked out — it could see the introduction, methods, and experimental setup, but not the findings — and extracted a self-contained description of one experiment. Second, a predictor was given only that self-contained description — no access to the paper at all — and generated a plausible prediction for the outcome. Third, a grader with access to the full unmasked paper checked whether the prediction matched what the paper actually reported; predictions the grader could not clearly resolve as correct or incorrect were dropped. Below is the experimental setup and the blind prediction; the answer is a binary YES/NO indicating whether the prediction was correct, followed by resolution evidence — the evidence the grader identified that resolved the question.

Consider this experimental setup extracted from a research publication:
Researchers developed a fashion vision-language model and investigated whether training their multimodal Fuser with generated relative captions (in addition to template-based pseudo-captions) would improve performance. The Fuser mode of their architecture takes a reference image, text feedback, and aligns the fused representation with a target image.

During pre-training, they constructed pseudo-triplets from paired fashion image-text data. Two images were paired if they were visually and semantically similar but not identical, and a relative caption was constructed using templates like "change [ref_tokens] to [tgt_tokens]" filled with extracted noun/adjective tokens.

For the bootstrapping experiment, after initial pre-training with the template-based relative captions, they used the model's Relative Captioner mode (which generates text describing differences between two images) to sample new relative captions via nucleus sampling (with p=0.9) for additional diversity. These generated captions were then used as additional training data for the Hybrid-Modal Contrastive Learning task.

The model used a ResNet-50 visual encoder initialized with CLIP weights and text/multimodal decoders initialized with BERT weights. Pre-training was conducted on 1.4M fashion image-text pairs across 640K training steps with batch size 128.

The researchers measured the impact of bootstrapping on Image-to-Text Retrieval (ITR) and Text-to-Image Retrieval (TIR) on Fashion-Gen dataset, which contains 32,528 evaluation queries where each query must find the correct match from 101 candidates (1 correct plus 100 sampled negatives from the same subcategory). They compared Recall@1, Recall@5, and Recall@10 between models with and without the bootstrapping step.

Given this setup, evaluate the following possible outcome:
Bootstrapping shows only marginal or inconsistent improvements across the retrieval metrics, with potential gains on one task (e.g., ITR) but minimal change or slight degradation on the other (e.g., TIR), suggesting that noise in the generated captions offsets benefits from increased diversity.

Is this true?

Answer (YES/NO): NO